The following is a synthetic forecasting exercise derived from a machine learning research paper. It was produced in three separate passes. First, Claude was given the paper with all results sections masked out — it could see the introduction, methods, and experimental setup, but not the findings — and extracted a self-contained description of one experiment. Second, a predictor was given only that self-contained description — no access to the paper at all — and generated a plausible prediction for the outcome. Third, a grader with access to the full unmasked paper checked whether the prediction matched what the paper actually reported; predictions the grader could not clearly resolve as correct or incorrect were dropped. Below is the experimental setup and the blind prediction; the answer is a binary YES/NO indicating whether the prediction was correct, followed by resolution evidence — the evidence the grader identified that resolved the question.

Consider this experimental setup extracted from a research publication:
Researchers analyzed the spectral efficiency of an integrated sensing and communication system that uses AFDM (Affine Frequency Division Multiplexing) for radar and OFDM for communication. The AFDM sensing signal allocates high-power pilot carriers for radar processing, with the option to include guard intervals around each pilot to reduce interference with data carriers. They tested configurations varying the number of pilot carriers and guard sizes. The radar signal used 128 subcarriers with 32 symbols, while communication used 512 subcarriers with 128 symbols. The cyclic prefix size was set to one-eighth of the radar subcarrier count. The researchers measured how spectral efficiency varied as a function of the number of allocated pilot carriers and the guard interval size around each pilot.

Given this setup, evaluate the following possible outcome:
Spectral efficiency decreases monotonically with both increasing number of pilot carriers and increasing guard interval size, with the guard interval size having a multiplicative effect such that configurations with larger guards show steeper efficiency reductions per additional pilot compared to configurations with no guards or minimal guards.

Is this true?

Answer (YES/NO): NO